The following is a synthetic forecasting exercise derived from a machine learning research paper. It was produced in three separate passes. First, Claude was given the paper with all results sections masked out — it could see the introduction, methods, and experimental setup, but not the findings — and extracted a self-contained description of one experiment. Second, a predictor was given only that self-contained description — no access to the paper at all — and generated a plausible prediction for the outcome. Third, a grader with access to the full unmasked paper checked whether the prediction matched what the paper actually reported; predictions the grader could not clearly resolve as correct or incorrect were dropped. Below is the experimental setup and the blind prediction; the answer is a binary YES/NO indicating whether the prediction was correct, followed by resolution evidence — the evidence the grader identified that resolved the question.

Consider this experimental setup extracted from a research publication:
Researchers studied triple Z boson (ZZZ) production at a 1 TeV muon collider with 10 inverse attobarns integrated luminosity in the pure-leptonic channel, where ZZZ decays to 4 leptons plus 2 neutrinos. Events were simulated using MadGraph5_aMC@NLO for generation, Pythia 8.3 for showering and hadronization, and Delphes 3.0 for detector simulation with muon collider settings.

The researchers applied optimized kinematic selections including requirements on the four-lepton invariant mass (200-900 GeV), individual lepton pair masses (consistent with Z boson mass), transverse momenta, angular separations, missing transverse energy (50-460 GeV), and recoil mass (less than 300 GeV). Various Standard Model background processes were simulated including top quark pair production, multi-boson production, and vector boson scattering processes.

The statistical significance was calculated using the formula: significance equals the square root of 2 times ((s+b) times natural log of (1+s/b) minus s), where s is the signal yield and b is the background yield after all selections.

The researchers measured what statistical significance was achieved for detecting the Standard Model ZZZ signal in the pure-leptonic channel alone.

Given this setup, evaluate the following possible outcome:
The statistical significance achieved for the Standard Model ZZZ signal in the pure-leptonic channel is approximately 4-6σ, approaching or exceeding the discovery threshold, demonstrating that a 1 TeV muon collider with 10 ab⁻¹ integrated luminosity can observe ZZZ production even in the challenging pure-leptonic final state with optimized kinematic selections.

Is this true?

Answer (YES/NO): NO